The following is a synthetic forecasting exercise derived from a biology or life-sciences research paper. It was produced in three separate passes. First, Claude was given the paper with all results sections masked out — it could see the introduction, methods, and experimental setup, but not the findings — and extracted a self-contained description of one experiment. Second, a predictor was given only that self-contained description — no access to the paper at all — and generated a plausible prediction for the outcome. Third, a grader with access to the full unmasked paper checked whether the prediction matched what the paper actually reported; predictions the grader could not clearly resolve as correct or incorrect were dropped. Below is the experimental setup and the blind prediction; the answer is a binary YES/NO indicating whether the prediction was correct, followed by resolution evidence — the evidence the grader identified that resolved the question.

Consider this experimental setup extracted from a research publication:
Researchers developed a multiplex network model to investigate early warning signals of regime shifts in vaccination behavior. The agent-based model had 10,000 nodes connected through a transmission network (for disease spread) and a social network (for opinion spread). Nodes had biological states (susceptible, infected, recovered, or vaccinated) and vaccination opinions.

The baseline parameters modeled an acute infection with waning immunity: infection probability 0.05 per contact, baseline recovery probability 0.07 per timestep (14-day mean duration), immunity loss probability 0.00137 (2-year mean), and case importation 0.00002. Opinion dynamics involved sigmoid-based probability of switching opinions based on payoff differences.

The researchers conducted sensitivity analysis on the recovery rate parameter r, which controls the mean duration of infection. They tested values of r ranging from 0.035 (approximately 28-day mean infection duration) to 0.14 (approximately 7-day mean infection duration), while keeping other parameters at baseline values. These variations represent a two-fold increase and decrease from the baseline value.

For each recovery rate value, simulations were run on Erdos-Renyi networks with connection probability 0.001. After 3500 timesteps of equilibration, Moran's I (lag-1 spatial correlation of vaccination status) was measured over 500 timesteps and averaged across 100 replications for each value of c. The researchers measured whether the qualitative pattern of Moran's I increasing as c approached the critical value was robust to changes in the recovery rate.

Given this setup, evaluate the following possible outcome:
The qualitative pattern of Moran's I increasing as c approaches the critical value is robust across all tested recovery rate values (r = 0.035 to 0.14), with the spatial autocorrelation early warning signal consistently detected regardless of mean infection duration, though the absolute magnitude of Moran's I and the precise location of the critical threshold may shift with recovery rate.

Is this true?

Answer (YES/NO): YES